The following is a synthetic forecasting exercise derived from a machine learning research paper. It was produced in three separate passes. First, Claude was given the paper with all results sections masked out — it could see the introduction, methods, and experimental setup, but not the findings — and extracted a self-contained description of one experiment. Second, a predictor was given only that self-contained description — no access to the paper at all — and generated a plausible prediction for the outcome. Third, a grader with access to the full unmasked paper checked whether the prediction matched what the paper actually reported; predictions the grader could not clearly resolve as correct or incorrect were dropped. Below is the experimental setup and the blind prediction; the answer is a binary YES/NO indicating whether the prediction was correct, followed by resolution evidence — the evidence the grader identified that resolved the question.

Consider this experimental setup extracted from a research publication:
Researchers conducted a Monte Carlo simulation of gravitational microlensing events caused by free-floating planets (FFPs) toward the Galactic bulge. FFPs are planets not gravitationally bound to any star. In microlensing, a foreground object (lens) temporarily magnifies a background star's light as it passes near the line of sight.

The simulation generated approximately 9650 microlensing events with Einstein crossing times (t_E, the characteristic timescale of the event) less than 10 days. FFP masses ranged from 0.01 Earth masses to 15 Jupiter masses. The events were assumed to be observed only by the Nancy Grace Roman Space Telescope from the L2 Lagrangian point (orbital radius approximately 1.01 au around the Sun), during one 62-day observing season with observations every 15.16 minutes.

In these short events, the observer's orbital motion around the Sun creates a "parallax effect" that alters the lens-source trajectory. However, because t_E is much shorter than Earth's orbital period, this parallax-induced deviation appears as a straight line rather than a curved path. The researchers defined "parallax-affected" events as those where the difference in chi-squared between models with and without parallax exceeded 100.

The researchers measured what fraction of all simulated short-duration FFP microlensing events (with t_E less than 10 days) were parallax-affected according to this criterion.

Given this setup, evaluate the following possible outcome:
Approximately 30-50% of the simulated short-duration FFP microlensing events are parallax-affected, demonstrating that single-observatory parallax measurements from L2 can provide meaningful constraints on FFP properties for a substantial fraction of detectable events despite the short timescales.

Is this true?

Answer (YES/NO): YES